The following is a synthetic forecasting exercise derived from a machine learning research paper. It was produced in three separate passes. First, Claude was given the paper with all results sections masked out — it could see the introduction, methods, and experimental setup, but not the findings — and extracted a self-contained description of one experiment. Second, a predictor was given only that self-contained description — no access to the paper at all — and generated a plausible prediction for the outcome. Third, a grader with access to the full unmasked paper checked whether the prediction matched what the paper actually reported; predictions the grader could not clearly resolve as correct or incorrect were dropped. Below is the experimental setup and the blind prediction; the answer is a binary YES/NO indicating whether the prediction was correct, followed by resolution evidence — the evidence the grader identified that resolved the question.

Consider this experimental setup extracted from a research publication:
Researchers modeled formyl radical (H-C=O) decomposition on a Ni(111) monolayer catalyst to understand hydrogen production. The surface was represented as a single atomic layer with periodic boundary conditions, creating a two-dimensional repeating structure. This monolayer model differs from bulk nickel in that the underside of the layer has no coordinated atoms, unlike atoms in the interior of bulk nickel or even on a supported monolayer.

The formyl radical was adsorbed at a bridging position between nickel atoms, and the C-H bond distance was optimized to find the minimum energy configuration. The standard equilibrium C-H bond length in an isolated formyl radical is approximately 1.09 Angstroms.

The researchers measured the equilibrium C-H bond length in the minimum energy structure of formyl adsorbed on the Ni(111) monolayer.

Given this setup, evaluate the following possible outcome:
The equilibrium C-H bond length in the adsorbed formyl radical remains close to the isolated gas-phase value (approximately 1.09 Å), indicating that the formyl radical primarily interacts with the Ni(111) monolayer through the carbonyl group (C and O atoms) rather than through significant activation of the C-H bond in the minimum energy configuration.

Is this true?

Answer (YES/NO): NO